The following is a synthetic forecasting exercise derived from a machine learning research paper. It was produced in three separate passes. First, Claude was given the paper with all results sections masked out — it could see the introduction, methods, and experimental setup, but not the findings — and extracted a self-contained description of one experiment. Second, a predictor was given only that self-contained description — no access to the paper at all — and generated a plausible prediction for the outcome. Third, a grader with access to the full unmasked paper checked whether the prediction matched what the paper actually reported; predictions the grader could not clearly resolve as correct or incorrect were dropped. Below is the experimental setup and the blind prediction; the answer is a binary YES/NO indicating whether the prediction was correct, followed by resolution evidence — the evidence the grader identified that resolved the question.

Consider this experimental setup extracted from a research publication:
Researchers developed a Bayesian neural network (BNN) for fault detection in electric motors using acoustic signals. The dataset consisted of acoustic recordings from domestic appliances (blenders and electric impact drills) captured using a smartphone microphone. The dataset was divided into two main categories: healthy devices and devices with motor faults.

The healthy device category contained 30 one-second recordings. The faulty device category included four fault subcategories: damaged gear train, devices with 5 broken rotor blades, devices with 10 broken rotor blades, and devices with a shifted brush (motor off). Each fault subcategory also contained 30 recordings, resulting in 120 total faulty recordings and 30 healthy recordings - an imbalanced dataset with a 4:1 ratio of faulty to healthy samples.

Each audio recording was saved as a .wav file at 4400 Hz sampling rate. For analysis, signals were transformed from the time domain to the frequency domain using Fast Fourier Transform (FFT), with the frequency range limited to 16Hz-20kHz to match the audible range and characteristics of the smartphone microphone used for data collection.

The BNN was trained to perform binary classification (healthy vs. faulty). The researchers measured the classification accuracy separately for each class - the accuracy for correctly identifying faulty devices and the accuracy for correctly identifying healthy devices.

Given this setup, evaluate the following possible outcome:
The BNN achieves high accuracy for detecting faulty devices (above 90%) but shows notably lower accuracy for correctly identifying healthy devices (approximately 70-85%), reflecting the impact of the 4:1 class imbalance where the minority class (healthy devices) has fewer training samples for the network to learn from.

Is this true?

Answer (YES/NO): YES